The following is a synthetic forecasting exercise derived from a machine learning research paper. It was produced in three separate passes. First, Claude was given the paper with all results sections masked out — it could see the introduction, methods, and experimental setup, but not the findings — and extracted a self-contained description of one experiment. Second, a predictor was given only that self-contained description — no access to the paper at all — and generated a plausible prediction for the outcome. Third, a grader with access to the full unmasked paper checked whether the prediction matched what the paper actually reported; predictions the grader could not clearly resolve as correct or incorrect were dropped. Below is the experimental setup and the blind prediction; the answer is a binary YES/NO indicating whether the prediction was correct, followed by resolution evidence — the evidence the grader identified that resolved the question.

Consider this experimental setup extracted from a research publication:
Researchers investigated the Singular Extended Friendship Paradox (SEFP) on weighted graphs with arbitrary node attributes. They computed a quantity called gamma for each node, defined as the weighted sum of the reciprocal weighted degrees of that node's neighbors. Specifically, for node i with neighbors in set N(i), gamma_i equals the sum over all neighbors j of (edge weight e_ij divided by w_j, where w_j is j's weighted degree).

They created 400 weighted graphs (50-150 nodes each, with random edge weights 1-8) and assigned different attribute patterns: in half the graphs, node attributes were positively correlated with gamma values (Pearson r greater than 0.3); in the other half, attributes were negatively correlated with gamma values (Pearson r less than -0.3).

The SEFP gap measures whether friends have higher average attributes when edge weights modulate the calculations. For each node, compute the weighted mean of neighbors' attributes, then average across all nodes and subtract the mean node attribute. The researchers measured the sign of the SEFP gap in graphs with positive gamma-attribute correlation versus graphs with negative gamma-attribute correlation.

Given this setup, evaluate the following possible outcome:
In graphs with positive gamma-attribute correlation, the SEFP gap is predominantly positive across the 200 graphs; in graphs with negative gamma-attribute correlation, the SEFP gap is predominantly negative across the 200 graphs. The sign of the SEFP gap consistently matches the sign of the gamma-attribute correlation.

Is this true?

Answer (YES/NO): YES